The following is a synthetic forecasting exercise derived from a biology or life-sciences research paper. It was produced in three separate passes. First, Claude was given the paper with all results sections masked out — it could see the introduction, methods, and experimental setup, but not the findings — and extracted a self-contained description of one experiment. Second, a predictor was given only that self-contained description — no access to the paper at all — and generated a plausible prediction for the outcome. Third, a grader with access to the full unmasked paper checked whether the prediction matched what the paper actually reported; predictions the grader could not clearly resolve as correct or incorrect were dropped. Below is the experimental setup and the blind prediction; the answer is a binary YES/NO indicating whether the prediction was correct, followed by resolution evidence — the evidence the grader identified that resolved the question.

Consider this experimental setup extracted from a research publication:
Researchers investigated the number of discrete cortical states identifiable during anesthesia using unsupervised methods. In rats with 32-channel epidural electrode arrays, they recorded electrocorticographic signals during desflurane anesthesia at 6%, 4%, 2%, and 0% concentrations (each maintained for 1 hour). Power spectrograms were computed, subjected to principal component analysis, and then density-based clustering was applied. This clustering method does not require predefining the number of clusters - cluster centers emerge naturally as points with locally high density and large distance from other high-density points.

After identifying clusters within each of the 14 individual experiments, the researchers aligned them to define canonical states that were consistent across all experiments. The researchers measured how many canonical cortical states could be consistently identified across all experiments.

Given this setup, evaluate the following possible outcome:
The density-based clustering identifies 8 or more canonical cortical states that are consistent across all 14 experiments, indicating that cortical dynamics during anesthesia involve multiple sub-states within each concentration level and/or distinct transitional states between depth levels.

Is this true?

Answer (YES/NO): NO